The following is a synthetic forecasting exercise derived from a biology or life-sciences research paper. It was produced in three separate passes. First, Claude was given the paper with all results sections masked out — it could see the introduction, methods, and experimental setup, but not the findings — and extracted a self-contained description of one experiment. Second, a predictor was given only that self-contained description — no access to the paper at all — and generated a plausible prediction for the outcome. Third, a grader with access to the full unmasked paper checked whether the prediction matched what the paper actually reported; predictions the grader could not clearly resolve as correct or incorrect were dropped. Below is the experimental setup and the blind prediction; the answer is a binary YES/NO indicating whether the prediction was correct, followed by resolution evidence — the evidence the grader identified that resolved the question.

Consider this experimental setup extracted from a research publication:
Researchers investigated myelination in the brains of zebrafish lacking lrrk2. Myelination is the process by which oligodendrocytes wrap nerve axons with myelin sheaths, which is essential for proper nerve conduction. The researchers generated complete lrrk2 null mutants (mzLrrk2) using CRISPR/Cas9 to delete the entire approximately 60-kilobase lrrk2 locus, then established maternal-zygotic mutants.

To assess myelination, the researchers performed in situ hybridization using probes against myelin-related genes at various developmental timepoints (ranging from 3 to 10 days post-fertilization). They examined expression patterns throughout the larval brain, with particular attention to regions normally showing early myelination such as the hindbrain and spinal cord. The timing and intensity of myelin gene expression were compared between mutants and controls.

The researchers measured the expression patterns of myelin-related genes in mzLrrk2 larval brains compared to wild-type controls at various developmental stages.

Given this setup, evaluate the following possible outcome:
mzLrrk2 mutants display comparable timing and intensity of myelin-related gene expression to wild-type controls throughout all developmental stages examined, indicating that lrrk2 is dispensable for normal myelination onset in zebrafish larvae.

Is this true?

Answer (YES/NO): NO